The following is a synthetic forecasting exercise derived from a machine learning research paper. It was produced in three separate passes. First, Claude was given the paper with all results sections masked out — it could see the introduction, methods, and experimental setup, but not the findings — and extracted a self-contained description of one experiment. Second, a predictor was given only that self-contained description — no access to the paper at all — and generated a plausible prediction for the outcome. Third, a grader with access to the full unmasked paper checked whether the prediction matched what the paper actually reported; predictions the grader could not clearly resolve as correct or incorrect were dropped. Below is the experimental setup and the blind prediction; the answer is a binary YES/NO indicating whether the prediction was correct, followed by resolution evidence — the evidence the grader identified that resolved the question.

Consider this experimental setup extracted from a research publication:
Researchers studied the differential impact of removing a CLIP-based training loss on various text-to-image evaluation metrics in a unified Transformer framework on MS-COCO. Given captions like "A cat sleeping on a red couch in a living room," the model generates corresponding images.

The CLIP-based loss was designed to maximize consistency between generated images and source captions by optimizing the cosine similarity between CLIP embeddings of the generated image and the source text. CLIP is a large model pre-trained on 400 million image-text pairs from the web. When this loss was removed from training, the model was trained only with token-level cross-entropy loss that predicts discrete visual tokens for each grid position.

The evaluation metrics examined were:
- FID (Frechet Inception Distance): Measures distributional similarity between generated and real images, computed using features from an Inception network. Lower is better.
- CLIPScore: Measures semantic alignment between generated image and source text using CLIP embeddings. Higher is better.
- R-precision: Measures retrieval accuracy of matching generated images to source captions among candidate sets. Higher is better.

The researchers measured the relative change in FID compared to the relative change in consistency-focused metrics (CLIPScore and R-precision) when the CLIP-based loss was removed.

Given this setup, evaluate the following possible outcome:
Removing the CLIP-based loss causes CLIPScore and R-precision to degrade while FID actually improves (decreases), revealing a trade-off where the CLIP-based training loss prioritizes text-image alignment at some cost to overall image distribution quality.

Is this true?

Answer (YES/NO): NO